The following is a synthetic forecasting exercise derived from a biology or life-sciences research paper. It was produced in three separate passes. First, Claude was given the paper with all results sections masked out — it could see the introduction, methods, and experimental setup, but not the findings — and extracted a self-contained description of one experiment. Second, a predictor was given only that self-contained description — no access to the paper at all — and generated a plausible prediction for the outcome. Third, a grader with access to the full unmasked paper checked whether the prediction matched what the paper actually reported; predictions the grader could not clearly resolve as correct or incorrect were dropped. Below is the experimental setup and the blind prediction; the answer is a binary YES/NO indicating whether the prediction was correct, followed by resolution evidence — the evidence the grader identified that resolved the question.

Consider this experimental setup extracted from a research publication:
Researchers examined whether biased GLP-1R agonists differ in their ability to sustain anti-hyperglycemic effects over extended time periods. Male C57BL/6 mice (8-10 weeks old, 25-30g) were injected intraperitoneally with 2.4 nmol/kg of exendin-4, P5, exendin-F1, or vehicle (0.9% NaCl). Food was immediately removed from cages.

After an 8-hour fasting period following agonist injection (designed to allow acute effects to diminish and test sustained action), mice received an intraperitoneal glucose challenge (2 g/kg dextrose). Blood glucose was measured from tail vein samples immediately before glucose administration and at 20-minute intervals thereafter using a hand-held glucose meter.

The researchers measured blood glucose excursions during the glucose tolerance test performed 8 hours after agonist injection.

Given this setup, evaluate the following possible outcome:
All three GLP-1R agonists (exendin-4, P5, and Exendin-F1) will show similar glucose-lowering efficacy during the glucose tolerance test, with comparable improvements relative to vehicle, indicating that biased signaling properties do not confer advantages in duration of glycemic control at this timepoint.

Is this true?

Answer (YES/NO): NO